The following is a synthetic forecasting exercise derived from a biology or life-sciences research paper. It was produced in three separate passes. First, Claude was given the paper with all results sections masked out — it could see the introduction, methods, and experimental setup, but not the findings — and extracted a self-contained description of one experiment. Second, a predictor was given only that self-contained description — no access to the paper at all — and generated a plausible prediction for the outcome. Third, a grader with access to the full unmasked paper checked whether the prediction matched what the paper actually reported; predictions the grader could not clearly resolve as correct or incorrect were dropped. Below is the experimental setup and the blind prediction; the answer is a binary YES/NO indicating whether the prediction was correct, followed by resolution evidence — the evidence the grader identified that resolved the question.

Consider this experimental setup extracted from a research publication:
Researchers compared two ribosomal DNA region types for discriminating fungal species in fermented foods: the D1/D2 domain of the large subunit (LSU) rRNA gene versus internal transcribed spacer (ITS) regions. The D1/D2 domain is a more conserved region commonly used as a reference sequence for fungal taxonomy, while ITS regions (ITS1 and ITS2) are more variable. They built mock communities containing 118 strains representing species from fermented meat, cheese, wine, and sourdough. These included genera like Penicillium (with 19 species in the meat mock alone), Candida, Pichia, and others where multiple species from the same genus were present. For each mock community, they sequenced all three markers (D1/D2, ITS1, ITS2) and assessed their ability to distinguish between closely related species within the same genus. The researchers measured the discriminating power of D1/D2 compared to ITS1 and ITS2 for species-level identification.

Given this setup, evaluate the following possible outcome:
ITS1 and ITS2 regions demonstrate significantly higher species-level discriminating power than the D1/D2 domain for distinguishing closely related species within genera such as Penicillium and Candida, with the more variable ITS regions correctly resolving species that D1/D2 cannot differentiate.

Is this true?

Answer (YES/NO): NO